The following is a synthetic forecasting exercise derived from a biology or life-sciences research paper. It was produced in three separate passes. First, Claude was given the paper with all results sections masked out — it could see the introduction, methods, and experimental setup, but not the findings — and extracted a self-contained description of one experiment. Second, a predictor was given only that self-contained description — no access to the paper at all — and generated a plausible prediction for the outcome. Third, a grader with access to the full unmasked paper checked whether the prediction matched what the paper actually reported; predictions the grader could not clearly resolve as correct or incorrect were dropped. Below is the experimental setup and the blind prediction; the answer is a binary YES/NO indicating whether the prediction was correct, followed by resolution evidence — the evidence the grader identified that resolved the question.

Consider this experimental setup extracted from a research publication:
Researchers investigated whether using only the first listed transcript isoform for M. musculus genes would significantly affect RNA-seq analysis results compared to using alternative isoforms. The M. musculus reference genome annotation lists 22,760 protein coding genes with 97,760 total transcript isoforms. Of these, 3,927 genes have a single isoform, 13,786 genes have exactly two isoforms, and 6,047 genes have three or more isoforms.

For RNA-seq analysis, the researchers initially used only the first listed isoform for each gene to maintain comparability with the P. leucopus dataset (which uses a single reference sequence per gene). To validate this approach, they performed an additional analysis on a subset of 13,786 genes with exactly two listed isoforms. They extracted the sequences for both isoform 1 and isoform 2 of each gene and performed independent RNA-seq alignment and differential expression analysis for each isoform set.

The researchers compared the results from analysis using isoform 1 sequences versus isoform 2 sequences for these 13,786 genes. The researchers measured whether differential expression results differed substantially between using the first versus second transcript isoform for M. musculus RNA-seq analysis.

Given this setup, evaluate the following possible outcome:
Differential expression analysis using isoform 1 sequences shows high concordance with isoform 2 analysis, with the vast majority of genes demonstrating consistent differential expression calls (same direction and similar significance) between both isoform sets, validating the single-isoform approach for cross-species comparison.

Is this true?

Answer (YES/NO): YES